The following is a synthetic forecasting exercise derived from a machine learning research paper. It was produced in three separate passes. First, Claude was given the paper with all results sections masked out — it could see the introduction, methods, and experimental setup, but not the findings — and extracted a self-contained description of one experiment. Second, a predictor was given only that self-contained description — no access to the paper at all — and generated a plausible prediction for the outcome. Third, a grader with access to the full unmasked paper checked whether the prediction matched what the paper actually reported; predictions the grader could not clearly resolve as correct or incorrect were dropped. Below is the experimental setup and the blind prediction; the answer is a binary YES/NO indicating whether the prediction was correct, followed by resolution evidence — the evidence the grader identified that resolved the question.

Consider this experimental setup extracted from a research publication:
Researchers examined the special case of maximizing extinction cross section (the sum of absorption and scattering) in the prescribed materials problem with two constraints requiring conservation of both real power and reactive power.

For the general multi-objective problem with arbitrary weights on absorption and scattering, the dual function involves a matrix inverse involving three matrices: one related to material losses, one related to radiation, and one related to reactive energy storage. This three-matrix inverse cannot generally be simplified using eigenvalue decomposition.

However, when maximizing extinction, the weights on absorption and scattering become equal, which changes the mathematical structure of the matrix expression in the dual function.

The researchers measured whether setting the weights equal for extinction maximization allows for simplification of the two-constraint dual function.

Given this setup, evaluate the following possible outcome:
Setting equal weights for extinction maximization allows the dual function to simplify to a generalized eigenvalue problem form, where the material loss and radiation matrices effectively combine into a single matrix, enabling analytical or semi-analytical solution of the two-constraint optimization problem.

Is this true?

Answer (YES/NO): YES